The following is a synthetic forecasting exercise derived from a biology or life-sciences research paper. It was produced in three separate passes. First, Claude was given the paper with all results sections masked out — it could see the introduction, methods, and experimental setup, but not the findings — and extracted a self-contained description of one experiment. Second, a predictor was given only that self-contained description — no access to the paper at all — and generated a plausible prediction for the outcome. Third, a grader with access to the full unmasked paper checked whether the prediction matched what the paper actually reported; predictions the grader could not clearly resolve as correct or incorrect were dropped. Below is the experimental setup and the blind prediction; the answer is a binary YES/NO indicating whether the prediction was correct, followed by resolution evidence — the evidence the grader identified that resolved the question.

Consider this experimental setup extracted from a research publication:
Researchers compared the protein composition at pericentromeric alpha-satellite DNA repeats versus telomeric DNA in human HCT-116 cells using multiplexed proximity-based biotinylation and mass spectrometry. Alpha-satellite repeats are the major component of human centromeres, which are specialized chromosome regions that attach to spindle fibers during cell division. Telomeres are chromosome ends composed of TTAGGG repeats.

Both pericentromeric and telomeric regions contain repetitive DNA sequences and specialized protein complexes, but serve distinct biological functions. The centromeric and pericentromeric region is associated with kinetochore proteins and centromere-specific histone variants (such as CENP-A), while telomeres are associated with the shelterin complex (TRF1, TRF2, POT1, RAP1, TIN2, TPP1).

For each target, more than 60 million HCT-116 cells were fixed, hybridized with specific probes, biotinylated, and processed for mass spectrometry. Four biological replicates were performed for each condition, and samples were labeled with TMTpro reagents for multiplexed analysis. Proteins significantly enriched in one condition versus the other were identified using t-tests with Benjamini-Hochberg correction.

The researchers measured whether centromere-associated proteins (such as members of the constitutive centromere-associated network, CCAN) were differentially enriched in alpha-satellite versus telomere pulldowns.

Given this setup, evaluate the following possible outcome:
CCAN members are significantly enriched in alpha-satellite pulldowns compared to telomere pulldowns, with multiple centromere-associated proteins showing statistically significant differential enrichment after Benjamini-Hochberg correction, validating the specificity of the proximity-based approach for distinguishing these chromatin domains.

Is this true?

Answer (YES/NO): YES